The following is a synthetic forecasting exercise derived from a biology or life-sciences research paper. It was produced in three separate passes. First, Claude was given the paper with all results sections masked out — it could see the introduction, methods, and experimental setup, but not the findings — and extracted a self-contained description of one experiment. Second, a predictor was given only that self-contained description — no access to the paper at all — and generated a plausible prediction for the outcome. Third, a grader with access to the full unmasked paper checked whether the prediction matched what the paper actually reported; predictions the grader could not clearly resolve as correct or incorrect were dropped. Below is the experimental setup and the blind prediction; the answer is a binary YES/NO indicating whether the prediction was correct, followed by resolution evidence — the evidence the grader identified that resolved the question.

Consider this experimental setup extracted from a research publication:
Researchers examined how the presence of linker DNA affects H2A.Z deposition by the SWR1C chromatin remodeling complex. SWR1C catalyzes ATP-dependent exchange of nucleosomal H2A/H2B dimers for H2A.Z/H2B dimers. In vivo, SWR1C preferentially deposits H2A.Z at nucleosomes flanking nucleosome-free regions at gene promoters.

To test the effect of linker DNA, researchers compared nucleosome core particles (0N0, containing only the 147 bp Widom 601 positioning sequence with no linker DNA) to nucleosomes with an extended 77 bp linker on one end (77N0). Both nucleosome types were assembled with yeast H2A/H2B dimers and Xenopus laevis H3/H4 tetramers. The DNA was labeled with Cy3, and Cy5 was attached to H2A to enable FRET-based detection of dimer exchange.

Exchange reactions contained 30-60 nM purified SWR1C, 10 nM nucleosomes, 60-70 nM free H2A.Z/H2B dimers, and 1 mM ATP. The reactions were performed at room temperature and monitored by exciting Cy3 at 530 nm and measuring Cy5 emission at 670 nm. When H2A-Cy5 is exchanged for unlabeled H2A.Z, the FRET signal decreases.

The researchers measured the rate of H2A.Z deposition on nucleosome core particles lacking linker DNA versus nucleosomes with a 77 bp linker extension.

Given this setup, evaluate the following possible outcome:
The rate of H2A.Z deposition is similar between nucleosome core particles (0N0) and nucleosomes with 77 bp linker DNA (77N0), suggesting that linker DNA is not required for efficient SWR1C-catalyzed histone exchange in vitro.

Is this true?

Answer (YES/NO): NO